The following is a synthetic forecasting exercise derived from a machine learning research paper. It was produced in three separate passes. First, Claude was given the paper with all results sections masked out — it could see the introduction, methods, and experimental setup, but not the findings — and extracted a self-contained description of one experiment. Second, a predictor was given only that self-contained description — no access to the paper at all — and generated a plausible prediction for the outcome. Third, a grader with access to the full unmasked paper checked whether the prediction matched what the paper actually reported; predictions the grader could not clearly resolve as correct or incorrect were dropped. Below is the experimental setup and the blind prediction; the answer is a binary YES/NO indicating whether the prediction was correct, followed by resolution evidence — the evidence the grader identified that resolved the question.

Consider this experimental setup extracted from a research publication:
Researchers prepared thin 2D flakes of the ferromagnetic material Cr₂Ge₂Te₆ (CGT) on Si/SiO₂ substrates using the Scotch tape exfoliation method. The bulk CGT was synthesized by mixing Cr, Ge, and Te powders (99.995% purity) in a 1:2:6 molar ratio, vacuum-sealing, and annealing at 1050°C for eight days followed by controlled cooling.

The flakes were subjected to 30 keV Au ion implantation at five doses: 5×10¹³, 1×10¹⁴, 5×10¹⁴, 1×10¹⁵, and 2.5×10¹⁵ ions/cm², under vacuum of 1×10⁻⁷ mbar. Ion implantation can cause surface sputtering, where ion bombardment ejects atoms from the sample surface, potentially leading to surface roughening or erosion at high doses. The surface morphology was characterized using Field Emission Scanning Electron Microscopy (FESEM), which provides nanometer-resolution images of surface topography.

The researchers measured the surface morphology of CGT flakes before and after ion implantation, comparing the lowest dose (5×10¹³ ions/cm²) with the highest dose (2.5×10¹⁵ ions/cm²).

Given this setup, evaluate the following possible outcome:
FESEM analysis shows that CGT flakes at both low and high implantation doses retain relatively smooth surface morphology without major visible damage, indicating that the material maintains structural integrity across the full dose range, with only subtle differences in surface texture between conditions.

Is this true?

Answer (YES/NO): NO